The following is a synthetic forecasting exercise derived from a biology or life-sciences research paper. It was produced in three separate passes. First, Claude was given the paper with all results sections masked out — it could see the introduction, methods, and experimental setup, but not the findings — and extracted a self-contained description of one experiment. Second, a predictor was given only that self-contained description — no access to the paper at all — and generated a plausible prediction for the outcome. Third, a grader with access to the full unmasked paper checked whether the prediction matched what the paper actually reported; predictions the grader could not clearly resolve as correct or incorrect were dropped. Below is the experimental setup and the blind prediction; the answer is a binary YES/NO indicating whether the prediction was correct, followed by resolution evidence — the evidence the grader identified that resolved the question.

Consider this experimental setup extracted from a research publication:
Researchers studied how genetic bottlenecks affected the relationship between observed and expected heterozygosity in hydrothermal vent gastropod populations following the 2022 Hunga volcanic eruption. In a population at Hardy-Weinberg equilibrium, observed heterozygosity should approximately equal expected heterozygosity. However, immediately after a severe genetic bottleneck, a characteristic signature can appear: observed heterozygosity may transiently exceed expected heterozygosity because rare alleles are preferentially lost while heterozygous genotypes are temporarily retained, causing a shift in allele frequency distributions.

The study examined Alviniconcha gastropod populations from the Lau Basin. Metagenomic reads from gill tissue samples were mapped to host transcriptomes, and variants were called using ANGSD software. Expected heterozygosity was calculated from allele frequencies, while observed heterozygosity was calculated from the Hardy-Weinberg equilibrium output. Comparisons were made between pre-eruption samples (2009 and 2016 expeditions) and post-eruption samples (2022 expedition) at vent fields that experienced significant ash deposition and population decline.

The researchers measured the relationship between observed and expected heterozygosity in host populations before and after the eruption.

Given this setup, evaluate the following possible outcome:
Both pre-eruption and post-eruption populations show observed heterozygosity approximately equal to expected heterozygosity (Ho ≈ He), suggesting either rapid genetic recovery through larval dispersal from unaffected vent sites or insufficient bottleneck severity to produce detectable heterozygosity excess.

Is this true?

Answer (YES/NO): NO